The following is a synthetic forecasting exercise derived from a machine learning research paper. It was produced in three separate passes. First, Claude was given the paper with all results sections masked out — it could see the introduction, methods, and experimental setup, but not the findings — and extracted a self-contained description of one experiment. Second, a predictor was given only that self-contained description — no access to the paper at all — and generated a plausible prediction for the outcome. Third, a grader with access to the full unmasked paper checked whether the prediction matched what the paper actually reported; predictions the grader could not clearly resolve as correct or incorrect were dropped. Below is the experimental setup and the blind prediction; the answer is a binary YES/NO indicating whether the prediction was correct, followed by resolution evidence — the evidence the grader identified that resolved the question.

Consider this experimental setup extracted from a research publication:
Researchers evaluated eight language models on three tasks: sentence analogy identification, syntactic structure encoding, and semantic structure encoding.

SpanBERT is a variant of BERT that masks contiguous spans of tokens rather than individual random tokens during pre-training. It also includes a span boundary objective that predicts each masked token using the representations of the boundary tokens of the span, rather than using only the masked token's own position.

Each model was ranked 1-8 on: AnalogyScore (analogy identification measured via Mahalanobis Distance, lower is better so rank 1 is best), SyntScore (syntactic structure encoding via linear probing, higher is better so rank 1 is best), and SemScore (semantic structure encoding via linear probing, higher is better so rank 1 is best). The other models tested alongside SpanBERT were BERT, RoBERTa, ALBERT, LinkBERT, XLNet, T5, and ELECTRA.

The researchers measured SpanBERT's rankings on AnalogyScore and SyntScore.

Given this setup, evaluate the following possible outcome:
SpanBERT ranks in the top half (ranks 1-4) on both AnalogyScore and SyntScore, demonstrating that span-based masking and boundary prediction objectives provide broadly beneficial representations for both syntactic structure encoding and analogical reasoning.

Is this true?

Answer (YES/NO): YES